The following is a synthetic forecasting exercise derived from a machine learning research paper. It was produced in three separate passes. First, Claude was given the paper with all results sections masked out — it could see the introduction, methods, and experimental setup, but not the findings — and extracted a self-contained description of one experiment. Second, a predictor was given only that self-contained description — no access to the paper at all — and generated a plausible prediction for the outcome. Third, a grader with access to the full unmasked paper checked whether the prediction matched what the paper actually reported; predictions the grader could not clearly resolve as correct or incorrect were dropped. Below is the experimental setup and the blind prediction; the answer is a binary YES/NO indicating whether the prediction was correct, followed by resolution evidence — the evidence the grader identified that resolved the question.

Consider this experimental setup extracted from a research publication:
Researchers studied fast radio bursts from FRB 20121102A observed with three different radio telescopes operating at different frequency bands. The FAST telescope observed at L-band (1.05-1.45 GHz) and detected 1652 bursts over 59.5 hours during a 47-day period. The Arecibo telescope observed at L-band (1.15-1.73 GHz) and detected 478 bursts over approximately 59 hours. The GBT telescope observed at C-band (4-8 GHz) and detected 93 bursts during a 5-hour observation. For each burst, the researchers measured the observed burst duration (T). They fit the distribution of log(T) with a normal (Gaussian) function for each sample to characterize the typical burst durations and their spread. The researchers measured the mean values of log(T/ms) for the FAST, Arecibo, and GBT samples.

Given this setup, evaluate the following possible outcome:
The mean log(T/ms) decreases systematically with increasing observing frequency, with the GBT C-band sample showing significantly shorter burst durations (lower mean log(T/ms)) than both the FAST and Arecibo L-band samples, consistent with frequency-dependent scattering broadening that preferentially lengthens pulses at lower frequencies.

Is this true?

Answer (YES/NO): YES